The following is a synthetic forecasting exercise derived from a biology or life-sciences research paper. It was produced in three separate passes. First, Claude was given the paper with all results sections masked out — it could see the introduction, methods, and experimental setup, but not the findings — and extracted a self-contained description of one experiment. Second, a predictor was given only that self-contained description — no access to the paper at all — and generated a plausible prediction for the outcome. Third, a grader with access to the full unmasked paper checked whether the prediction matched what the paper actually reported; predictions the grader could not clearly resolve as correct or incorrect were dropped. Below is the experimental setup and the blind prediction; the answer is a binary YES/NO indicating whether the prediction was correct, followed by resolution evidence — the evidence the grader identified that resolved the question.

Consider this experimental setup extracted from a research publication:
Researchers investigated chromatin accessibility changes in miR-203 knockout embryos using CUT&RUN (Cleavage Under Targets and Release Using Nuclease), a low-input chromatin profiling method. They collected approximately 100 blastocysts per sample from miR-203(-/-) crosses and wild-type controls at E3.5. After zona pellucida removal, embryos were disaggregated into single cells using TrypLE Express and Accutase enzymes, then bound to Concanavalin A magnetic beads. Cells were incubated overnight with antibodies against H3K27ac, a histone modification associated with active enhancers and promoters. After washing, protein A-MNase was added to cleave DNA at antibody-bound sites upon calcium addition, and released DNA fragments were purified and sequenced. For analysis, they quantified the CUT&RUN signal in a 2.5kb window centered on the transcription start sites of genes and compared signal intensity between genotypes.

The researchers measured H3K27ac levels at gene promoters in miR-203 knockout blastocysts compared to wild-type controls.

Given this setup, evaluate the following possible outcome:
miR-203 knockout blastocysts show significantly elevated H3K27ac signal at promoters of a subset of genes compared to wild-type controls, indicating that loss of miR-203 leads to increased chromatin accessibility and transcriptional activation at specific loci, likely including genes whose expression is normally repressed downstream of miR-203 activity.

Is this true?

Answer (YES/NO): YES